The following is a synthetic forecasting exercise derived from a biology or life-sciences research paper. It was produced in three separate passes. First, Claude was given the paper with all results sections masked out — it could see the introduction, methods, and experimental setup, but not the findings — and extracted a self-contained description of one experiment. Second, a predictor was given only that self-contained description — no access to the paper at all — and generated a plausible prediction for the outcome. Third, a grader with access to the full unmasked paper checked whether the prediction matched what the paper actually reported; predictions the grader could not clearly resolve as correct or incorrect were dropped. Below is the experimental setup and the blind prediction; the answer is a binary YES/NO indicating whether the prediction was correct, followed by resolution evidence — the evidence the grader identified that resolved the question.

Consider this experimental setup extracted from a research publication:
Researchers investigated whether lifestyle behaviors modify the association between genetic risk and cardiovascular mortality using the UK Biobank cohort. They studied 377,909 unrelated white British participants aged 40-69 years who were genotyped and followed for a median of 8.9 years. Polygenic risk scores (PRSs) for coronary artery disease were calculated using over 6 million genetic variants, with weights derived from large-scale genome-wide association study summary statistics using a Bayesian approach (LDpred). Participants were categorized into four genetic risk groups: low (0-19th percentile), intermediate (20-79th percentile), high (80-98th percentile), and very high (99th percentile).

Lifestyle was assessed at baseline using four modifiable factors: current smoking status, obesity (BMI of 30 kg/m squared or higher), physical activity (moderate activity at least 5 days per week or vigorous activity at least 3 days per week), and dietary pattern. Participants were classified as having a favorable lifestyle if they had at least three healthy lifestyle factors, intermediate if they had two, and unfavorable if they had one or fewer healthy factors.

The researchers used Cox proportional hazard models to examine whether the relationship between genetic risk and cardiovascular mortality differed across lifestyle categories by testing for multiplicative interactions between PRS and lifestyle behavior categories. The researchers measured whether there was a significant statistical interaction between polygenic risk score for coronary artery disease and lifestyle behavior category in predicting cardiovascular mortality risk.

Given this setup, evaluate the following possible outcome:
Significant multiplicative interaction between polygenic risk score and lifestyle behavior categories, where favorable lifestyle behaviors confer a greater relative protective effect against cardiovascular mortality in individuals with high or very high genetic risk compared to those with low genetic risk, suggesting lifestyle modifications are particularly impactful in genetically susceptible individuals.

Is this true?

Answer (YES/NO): NO